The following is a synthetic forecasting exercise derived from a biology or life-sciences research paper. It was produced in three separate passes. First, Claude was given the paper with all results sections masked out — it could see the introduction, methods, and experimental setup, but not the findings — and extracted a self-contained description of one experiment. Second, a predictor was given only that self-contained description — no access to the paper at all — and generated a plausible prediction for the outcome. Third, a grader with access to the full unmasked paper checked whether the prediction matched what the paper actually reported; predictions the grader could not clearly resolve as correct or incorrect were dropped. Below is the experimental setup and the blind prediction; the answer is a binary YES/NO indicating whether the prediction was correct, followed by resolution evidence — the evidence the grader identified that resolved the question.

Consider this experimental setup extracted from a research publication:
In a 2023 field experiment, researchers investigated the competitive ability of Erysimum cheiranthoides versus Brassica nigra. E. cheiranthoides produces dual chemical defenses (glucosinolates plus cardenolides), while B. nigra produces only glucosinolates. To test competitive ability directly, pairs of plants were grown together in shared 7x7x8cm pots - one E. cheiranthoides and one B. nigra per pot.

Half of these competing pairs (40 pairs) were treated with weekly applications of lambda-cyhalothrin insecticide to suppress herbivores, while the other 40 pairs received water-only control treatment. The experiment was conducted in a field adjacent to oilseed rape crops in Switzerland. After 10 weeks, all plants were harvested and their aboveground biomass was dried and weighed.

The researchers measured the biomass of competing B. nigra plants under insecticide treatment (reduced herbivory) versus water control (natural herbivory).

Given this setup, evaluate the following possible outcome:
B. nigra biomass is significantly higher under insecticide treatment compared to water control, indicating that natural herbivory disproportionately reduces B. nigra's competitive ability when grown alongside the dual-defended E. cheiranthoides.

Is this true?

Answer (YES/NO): YES